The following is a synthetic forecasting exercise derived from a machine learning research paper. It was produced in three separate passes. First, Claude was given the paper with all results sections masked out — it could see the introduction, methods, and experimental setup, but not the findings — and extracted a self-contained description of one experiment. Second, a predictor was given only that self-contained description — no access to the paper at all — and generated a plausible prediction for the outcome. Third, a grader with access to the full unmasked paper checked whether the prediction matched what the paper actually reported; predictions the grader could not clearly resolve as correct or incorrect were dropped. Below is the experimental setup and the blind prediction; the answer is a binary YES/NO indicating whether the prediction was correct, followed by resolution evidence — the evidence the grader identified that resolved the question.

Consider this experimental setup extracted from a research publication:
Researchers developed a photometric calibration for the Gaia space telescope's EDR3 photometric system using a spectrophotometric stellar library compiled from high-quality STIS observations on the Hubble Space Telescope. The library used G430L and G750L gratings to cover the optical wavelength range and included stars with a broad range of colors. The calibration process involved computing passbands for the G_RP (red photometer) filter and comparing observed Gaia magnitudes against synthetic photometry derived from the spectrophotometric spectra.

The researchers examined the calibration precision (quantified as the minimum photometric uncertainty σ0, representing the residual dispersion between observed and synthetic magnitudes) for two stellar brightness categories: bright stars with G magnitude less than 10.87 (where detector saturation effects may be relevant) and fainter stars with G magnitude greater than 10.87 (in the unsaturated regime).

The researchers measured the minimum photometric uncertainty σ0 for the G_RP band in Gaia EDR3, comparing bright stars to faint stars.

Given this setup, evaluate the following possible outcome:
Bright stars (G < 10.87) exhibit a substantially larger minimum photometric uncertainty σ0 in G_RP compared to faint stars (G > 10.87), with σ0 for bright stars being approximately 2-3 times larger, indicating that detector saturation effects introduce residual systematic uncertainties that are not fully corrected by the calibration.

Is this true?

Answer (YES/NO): NO